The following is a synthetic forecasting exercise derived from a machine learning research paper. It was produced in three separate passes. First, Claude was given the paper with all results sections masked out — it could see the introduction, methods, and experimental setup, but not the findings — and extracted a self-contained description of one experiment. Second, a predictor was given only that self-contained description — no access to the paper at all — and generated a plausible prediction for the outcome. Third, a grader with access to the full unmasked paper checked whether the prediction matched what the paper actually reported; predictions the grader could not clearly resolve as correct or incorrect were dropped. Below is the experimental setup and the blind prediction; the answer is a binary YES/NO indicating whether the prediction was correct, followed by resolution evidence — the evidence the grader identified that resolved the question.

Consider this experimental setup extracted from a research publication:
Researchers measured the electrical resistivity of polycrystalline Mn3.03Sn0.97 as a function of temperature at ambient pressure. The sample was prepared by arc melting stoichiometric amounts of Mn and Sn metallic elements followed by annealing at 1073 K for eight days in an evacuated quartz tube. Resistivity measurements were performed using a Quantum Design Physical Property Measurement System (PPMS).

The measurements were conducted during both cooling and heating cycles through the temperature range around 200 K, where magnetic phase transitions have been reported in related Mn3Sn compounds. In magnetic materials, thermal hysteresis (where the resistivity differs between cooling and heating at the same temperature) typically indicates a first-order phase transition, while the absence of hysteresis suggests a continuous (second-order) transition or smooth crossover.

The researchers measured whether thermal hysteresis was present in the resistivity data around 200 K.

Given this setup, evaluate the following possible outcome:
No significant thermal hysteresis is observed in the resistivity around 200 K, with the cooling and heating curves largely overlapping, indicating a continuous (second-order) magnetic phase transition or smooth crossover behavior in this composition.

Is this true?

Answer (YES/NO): NO